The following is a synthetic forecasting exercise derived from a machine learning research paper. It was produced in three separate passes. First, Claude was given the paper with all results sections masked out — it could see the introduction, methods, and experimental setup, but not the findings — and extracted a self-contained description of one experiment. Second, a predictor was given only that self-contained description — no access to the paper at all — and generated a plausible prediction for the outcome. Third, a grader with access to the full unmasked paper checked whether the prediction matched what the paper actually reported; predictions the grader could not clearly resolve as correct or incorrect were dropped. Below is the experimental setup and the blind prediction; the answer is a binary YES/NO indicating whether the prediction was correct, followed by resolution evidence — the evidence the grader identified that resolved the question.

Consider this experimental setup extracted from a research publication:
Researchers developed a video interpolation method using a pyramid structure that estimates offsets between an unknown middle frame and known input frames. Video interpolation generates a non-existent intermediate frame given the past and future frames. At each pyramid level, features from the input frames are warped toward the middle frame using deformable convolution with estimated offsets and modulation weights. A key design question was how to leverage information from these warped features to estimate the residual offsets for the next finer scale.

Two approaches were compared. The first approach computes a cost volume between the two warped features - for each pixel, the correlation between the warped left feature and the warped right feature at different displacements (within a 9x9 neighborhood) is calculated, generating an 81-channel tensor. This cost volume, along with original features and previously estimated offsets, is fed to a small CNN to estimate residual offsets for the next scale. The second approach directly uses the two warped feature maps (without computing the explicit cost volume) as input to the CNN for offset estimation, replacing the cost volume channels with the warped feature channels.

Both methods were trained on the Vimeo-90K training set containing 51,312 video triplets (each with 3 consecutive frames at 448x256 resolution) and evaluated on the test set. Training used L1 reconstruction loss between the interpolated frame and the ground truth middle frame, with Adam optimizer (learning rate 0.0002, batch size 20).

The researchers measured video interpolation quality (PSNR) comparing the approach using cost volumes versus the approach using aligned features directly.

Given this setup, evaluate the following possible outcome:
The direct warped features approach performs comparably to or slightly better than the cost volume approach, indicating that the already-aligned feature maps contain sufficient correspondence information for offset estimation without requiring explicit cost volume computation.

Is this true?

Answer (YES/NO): NO